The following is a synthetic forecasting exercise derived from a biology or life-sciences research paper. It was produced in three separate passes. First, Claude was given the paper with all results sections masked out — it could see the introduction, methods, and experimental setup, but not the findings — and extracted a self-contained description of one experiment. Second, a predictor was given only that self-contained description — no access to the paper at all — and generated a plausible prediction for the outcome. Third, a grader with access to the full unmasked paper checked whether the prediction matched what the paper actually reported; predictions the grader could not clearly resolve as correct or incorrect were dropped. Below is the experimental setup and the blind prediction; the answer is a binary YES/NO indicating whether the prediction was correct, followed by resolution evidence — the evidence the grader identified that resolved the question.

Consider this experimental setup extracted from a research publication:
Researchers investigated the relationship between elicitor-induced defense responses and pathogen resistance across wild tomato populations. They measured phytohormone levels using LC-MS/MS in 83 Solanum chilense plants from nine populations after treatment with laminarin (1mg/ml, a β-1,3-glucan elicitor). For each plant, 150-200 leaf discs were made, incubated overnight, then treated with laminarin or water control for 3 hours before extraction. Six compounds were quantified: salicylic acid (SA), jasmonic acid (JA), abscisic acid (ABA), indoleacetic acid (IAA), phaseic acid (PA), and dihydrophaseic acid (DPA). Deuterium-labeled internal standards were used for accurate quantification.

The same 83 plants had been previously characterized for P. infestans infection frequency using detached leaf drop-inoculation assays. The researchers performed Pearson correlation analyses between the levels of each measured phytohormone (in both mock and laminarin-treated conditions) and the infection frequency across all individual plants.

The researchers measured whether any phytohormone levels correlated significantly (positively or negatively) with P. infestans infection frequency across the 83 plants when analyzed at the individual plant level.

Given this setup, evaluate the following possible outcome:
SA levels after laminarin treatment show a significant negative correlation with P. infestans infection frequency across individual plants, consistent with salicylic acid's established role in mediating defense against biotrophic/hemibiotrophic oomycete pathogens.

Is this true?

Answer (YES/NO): NO